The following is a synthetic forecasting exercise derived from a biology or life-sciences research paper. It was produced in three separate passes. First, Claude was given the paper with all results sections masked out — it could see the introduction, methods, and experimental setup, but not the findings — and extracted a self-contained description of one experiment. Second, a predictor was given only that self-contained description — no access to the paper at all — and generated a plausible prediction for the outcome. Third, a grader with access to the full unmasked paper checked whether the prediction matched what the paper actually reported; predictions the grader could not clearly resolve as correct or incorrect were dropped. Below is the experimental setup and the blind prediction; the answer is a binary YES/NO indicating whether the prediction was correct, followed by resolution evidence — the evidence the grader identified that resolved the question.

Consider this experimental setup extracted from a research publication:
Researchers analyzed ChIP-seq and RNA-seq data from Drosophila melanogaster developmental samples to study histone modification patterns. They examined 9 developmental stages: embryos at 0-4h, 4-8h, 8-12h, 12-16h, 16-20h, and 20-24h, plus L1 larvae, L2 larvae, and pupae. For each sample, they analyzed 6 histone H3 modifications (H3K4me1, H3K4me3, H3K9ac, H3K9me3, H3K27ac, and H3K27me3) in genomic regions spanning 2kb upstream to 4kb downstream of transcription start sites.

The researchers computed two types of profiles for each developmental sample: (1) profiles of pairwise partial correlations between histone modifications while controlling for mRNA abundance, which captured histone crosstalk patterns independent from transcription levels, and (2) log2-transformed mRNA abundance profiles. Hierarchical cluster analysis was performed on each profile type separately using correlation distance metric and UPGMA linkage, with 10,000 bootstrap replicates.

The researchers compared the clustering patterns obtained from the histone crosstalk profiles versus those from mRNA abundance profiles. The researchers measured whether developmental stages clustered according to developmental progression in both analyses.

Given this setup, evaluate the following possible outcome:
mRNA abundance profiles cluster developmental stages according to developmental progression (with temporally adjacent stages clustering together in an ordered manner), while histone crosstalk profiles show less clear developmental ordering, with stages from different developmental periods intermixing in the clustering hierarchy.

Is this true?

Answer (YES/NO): NO